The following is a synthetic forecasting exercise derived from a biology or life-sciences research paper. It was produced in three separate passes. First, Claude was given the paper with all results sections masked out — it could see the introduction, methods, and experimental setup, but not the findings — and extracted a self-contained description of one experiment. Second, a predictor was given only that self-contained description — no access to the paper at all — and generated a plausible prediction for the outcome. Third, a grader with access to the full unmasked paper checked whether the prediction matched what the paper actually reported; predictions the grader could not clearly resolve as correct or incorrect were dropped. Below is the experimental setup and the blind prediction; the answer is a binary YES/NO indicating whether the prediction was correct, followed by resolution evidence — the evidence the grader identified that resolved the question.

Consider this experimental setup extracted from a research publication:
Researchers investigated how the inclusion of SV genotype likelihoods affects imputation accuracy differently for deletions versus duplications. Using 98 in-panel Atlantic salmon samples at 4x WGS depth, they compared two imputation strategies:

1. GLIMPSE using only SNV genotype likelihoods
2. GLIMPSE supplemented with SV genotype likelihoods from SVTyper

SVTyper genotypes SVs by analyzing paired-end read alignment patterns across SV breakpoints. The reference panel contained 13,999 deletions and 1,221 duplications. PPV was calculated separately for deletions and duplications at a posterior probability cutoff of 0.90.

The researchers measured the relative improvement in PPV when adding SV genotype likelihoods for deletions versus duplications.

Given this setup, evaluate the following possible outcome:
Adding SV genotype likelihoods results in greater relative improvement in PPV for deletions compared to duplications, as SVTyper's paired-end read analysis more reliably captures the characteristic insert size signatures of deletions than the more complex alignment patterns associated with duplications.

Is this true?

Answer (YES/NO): NO